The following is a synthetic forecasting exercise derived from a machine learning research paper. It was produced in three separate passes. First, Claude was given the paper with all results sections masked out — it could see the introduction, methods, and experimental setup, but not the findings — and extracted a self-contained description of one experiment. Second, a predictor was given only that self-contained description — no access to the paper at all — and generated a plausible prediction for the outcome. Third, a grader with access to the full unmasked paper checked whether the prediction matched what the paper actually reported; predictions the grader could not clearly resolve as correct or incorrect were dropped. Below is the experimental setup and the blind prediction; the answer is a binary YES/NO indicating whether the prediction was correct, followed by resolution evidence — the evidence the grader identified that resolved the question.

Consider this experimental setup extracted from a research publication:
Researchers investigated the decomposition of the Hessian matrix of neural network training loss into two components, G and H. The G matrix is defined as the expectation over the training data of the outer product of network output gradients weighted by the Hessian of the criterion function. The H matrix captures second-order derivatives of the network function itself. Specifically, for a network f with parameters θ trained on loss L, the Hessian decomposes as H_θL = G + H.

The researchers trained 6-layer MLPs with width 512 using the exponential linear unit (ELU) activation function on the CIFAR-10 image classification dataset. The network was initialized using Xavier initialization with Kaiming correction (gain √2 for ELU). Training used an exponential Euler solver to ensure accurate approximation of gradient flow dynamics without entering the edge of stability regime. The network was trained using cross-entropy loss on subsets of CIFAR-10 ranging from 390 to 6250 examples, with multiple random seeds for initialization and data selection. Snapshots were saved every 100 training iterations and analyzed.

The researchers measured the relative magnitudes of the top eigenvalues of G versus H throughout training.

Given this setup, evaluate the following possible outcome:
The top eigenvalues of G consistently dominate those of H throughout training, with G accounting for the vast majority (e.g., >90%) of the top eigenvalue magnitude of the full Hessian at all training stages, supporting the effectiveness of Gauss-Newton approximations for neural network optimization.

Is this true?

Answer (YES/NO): YES